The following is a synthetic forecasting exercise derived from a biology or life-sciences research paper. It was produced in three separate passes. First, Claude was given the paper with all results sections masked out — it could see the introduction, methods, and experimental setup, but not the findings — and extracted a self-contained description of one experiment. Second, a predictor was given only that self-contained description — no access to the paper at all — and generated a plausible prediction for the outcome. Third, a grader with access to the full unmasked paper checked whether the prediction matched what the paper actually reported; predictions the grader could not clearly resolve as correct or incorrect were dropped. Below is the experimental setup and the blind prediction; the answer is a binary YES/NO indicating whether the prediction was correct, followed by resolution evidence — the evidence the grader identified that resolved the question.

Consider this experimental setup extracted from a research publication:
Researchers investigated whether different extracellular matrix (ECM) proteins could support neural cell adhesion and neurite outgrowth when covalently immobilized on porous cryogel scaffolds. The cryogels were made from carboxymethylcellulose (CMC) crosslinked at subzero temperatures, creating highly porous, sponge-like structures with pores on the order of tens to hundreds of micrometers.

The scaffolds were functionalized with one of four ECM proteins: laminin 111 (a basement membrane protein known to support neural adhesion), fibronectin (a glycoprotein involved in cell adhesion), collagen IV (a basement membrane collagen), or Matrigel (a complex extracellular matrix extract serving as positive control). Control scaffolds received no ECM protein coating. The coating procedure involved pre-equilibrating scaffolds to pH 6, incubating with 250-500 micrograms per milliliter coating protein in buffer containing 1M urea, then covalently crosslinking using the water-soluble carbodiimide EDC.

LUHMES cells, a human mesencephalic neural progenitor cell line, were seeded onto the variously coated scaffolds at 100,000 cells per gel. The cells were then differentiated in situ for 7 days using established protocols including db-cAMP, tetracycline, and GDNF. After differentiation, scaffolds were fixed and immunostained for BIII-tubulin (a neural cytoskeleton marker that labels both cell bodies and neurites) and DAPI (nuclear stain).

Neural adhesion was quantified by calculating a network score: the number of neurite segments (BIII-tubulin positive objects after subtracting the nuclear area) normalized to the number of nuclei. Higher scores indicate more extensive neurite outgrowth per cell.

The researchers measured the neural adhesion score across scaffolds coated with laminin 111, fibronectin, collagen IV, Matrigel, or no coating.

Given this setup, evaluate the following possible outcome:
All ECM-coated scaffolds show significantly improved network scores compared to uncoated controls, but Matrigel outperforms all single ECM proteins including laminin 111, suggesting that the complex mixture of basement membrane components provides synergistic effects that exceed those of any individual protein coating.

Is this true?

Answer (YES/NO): NO